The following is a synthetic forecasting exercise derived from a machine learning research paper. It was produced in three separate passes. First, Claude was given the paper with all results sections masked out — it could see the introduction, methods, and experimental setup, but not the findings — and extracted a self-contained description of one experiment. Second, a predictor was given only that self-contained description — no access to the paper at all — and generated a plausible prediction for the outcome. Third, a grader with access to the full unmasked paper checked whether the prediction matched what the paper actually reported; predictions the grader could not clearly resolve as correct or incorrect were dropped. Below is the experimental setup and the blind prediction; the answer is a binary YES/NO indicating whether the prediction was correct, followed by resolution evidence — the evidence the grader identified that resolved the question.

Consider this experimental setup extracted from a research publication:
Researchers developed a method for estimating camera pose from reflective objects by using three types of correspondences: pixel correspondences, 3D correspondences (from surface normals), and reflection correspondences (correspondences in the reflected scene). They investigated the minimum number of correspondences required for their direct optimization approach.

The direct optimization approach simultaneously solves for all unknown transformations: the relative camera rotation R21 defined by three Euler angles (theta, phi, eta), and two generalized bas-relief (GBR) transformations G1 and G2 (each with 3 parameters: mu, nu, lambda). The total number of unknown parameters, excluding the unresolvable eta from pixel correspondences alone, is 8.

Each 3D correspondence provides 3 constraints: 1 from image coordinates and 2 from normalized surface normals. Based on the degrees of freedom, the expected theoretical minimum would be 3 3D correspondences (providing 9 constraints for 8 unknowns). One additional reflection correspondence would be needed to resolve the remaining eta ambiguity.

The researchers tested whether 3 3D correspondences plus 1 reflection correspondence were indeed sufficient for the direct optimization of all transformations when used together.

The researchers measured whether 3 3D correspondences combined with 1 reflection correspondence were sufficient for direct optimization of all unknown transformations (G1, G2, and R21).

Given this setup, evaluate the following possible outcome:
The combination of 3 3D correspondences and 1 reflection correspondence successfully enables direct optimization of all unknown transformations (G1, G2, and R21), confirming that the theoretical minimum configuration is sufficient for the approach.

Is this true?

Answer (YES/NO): YES